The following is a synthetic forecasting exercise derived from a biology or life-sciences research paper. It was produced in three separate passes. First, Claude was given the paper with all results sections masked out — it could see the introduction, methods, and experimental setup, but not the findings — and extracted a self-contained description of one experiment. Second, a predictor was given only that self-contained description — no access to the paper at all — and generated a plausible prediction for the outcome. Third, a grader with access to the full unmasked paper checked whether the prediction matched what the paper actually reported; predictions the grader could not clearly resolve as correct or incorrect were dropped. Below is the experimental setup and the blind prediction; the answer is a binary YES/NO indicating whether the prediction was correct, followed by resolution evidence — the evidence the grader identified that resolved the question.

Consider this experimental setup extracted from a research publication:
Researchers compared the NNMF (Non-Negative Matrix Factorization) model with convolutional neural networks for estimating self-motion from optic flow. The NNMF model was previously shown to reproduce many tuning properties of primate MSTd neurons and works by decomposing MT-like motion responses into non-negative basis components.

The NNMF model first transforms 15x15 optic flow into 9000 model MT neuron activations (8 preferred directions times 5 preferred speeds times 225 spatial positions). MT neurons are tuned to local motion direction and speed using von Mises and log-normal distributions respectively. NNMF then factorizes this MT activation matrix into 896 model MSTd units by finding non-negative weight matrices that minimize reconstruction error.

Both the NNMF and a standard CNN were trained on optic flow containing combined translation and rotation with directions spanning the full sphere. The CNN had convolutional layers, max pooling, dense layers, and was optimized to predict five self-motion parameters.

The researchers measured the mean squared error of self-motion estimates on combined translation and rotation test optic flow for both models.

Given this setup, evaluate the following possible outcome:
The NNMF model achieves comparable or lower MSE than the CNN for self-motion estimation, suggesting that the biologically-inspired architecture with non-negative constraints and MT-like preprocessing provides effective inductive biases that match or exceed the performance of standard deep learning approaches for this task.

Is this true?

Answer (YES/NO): NO